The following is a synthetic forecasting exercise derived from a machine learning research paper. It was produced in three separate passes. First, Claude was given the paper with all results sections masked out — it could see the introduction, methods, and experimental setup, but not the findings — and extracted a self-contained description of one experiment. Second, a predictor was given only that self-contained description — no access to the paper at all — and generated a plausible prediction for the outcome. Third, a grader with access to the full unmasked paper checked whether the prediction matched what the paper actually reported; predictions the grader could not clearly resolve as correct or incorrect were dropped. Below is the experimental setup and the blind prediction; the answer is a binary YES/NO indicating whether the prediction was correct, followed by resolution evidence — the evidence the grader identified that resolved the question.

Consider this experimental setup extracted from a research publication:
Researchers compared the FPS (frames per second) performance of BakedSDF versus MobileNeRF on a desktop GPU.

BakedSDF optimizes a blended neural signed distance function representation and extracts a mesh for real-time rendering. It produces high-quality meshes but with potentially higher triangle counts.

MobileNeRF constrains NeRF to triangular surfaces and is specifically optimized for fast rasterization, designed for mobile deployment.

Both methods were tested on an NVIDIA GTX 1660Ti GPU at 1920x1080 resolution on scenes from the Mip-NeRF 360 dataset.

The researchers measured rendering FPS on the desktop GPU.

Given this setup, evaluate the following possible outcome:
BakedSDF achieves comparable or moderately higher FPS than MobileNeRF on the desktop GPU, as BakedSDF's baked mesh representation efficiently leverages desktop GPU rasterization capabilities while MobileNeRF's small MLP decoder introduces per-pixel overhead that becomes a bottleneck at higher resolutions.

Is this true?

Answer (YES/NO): YES